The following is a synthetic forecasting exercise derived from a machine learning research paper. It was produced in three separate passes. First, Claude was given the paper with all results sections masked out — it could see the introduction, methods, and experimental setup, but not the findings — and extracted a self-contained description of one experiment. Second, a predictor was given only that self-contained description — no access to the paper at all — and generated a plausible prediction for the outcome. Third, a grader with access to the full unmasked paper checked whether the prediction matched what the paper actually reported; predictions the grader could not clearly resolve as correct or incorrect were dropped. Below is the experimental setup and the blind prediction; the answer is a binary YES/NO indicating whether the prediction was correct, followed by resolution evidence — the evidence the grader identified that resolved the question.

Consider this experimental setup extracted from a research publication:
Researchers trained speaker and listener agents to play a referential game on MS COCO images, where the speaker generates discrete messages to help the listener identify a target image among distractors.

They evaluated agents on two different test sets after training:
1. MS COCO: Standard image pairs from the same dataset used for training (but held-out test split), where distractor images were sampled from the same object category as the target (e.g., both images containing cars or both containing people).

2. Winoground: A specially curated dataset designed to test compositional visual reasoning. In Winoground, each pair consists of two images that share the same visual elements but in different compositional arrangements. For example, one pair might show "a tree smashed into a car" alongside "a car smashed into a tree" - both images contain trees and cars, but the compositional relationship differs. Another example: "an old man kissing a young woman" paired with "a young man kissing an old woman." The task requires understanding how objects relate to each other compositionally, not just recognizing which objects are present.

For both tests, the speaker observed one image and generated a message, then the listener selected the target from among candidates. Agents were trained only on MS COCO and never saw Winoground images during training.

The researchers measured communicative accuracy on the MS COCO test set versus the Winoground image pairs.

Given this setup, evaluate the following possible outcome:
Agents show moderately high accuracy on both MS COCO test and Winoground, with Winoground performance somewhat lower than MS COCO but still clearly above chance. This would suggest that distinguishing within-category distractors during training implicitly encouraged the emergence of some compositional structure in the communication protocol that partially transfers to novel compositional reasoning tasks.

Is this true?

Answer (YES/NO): NO